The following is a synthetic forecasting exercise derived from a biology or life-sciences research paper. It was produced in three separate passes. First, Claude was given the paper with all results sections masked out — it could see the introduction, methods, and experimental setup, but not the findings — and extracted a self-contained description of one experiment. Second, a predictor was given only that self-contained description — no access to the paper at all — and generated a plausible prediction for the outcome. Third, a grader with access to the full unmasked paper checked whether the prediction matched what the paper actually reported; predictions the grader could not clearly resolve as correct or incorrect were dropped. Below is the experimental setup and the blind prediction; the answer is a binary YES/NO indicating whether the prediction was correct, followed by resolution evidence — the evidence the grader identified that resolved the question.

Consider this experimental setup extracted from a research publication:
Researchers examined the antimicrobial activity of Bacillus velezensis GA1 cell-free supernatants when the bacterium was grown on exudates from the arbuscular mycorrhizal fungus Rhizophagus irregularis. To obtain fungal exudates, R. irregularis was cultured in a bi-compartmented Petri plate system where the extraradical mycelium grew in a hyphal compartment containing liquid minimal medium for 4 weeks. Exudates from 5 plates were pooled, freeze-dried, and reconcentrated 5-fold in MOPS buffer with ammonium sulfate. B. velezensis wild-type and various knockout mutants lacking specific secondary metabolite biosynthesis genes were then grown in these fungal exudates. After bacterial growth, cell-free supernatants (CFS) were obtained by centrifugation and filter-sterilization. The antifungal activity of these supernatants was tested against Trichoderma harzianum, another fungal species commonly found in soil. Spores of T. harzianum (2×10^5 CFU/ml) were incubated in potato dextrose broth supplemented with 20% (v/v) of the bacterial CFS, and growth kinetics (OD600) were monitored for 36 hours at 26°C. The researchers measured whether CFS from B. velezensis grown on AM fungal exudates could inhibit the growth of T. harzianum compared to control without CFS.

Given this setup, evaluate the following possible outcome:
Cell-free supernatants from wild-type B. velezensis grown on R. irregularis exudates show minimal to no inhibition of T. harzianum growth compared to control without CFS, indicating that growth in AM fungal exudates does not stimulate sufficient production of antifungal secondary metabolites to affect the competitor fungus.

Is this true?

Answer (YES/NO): NO